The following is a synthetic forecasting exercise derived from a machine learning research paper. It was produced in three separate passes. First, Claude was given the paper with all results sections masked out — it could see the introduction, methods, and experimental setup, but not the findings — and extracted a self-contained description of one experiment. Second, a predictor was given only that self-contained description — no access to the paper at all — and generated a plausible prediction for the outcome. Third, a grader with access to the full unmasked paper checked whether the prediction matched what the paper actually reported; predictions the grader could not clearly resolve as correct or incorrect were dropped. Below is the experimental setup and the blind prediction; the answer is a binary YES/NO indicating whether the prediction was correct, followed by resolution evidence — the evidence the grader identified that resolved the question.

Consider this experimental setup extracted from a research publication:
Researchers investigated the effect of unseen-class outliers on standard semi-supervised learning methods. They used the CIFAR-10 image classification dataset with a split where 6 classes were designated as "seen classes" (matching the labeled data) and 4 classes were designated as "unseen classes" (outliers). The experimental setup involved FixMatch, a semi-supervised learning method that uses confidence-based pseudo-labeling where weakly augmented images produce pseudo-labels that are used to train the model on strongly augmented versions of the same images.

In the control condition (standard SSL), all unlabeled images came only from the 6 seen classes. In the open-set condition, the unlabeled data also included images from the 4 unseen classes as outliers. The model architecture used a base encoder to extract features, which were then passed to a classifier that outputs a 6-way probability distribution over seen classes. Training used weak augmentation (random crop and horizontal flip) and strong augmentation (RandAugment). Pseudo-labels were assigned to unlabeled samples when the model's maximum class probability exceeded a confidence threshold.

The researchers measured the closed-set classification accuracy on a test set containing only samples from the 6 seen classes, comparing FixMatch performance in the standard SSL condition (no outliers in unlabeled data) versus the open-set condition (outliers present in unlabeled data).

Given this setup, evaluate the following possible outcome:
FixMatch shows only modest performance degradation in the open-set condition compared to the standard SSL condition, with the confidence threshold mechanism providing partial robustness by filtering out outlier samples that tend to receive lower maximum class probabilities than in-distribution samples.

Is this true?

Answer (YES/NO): NO